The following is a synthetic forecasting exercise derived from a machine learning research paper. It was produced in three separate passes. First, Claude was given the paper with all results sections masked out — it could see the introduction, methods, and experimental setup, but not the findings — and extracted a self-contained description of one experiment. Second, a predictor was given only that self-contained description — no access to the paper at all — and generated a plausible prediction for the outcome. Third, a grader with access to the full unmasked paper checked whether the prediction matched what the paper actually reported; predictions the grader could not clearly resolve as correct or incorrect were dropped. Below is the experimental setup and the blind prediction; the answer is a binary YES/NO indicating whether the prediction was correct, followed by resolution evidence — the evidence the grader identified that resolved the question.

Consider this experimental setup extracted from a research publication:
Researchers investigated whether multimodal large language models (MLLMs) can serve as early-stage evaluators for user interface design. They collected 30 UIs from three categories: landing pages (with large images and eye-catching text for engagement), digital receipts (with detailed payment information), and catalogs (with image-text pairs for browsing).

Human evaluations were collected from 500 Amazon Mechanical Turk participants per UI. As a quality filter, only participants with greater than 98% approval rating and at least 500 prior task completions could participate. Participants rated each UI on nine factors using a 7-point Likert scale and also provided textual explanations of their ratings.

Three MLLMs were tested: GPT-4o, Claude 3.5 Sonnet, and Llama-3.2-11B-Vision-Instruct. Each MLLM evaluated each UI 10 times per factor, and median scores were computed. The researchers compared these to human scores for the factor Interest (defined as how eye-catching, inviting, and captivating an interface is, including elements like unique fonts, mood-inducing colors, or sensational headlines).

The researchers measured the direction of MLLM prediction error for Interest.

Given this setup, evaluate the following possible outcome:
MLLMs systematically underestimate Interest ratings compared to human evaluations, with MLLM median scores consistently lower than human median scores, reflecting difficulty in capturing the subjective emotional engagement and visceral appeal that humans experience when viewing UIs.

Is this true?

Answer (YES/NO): YES